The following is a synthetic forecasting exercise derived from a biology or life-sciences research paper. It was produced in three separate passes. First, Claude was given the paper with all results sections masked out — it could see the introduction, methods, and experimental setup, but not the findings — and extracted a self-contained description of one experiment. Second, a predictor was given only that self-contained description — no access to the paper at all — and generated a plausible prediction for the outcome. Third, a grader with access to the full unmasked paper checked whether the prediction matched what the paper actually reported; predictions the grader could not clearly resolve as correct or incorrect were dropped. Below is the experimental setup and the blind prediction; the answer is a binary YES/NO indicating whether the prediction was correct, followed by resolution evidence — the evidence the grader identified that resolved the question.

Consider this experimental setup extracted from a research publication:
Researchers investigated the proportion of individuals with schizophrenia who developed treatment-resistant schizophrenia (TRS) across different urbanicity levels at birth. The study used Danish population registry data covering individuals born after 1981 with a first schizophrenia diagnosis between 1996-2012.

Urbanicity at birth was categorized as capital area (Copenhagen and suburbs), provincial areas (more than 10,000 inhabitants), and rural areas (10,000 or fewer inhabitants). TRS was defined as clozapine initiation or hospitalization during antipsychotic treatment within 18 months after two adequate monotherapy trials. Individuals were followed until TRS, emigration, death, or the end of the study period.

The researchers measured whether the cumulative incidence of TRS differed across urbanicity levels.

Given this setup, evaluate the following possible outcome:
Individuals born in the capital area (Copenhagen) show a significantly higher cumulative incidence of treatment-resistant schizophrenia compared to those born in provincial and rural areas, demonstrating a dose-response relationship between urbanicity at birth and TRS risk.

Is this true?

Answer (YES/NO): NO